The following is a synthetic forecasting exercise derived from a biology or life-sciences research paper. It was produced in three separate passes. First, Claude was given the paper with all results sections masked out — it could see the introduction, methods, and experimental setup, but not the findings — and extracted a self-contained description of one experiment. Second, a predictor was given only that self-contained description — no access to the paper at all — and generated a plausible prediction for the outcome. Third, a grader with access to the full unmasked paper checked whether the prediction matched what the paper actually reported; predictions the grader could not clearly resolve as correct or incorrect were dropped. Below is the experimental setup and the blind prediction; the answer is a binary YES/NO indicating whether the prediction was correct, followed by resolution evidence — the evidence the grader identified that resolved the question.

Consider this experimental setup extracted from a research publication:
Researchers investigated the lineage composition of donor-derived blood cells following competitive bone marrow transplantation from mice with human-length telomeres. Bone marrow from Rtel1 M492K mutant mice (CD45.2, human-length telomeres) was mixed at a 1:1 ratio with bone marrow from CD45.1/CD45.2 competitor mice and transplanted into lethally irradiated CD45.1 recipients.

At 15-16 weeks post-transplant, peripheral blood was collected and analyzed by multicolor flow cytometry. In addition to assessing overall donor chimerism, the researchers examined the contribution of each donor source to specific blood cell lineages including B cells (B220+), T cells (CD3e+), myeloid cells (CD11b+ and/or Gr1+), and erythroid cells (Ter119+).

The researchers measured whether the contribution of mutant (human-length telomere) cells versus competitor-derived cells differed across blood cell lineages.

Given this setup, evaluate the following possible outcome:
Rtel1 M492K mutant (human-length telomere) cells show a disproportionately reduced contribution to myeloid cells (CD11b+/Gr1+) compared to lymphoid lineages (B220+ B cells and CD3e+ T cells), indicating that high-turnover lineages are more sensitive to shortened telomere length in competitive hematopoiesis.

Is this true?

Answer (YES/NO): NO